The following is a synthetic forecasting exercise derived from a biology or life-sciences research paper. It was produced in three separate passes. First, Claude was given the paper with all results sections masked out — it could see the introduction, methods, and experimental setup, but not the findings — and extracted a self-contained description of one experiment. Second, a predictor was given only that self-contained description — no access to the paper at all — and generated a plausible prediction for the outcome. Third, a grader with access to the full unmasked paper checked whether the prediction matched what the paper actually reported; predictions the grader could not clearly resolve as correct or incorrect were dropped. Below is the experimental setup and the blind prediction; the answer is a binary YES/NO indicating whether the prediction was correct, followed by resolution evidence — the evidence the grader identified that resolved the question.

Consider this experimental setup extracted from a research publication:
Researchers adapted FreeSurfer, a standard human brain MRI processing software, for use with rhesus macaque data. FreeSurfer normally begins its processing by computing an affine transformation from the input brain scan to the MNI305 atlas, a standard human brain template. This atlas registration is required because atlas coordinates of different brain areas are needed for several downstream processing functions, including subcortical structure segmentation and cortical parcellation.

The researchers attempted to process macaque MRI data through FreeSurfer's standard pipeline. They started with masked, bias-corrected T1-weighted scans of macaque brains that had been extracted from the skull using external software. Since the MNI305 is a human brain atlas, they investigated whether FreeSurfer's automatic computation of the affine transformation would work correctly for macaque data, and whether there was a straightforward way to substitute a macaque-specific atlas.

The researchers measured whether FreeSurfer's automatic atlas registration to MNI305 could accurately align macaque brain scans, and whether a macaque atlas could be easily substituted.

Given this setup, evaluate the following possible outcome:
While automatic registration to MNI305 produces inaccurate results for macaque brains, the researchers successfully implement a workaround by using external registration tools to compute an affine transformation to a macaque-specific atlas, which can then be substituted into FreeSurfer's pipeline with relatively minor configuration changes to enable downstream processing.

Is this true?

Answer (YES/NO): NO